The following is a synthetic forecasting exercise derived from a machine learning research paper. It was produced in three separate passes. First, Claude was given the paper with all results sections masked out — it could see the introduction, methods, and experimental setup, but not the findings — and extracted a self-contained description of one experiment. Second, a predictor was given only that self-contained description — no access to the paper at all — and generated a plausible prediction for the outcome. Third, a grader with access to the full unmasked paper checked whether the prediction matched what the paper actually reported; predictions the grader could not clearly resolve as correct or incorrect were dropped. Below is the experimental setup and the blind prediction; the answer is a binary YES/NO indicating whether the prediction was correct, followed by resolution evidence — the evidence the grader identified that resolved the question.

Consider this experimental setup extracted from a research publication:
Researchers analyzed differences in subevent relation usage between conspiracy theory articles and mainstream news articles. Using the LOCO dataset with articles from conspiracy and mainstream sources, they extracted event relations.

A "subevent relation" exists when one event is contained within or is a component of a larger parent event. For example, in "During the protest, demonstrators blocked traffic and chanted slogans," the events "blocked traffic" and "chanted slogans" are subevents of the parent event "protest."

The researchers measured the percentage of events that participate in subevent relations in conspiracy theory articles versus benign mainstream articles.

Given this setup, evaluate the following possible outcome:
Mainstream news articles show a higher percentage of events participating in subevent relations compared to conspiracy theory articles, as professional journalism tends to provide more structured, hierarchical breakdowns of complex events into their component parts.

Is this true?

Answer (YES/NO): NO